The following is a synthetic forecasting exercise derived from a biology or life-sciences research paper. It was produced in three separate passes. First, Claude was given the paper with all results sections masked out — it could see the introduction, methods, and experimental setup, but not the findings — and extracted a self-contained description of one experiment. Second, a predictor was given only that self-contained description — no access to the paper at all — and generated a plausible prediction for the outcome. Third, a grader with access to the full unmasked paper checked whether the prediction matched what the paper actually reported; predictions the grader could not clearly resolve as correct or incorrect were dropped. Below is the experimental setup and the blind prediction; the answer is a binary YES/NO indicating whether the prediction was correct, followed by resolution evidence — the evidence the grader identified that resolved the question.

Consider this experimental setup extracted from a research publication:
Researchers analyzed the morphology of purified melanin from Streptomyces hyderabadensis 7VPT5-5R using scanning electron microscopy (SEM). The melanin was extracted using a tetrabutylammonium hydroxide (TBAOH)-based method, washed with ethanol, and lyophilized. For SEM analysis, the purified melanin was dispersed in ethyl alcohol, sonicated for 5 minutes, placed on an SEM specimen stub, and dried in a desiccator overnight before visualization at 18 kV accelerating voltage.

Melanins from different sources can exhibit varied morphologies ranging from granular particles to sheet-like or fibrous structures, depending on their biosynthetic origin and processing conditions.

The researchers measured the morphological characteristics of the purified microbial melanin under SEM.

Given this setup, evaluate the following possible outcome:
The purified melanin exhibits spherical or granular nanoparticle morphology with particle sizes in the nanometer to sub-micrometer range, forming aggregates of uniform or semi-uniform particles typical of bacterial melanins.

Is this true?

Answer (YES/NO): NO